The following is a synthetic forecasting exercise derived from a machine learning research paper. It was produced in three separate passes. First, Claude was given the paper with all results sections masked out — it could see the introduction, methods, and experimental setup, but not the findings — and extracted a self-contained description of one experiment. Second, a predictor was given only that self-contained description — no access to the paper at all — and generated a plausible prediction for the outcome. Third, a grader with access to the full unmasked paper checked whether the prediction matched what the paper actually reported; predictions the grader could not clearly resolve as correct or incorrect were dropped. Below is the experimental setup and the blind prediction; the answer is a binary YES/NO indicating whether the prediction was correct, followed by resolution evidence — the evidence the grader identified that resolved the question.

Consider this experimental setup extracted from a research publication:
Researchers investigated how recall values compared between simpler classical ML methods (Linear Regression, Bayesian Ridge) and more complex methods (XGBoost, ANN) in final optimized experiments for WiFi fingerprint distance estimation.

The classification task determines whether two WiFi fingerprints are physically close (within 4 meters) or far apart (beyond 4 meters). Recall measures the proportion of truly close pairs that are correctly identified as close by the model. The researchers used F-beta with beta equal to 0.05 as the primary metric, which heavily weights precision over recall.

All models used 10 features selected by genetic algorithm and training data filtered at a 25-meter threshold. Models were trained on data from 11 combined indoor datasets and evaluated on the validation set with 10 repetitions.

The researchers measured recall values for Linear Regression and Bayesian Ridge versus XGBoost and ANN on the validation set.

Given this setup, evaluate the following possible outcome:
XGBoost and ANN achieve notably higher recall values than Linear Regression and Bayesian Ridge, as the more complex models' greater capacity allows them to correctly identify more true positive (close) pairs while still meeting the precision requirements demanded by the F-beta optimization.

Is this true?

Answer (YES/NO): YES